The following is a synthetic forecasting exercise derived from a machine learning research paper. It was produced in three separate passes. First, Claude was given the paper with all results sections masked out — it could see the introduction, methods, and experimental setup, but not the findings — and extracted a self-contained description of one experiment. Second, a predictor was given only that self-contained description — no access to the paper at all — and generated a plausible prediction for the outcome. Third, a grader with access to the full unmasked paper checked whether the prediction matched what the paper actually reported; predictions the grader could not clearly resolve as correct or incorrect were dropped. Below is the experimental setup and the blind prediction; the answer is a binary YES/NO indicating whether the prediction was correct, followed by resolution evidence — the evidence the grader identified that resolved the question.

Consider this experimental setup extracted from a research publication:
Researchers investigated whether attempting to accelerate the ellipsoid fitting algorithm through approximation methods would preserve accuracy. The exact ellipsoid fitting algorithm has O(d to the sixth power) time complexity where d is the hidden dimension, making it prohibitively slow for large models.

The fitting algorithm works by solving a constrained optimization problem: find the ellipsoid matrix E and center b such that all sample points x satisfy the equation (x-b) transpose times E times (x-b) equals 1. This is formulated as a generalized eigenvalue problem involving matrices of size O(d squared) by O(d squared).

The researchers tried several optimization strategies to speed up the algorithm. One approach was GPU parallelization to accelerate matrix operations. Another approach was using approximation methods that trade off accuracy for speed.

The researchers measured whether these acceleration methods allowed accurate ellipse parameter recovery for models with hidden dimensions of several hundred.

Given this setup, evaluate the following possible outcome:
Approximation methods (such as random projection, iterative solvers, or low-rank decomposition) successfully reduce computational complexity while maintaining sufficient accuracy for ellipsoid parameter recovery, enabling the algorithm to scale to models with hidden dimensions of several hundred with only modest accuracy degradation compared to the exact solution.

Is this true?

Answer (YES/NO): NO